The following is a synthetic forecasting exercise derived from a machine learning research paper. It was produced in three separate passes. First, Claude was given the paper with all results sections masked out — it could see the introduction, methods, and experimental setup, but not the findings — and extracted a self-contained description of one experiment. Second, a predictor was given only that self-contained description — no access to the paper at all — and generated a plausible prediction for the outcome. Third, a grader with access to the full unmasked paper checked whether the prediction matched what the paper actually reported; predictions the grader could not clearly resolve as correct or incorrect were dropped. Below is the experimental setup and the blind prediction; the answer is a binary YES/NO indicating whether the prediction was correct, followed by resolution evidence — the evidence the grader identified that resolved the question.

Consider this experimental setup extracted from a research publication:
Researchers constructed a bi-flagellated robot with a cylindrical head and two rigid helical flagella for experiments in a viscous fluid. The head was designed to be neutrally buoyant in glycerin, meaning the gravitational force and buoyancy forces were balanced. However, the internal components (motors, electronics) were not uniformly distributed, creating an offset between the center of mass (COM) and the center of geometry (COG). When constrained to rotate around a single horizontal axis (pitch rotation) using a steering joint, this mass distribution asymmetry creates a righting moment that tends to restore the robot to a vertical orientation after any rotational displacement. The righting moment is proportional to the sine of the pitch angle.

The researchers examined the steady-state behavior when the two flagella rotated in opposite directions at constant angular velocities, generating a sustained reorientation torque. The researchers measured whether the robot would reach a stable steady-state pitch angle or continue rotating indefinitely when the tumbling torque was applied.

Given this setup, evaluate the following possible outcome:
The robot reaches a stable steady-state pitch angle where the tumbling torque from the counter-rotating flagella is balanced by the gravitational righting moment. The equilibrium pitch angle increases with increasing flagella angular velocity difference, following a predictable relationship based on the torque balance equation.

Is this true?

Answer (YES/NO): YES